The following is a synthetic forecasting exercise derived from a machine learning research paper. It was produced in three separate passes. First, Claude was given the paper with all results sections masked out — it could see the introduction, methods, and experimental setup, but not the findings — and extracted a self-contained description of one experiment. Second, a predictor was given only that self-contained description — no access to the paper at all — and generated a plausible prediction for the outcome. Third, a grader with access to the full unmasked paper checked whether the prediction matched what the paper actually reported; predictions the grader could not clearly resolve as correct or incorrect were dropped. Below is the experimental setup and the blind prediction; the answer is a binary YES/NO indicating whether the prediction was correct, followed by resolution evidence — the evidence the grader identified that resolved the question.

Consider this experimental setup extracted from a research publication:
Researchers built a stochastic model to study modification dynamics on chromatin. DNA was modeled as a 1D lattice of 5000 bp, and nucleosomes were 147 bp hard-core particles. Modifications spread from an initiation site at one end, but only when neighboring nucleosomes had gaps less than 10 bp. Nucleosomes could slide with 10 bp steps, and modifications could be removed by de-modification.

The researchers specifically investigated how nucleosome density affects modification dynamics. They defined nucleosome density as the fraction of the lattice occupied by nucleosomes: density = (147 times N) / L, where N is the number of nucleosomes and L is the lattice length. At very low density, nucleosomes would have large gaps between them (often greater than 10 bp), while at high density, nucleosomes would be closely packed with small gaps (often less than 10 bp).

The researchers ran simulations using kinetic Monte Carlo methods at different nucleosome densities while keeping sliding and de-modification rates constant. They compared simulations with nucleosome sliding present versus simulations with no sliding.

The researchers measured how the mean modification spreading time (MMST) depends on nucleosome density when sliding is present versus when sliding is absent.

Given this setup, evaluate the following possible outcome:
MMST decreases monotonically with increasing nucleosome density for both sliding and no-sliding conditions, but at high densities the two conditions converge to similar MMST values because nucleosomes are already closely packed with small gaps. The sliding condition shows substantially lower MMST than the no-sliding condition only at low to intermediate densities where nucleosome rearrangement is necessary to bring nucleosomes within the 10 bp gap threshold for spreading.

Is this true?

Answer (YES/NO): NO